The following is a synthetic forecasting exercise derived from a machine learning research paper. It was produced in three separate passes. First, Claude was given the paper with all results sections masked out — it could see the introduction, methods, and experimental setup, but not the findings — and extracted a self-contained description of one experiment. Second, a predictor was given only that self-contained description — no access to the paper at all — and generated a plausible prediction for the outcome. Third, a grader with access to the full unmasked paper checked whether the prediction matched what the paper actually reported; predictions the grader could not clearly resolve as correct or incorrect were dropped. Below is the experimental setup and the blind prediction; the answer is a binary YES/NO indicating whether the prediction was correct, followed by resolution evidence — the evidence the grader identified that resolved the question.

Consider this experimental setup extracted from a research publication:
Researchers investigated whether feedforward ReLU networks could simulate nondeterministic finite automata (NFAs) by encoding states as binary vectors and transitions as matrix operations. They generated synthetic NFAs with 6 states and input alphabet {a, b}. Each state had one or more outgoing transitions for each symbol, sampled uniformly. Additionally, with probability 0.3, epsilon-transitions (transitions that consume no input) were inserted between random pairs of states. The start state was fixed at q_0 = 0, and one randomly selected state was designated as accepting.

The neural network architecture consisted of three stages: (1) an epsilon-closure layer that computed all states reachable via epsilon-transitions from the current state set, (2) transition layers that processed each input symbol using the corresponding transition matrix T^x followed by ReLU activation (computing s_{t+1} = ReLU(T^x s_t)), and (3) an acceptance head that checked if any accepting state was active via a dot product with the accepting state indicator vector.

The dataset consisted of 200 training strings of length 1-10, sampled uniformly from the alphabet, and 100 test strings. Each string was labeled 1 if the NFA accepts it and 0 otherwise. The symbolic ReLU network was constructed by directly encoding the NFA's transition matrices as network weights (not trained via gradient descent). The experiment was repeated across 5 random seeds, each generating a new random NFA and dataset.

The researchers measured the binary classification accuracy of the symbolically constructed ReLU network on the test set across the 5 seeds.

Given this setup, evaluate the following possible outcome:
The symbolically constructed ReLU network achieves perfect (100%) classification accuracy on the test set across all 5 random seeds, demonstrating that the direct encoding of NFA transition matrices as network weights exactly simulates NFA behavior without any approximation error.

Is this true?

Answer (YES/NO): NO